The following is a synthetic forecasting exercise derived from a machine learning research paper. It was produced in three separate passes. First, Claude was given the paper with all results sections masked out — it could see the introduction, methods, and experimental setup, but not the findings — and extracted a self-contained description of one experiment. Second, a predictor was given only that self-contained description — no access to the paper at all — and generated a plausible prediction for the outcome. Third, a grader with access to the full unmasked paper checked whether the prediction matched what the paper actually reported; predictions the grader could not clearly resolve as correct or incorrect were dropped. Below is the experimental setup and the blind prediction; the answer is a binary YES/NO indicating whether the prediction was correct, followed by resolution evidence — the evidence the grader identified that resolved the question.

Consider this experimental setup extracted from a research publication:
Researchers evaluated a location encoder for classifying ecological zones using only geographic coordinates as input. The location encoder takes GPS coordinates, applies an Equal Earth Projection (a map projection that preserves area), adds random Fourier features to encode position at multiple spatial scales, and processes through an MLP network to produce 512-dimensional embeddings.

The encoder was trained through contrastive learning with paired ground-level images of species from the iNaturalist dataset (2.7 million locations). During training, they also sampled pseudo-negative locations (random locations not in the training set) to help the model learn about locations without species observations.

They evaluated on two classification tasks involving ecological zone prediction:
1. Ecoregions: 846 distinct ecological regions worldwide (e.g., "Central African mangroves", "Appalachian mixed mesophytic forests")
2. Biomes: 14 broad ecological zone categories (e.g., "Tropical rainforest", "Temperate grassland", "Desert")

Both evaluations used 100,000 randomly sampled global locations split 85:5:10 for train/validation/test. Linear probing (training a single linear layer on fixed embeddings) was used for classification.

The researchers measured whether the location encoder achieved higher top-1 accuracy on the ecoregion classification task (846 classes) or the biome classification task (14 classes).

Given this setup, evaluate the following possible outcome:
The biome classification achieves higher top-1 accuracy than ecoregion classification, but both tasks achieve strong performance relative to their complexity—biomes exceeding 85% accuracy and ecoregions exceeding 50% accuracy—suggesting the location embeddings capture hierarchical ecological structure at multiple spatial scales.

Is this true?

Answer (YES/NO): NO